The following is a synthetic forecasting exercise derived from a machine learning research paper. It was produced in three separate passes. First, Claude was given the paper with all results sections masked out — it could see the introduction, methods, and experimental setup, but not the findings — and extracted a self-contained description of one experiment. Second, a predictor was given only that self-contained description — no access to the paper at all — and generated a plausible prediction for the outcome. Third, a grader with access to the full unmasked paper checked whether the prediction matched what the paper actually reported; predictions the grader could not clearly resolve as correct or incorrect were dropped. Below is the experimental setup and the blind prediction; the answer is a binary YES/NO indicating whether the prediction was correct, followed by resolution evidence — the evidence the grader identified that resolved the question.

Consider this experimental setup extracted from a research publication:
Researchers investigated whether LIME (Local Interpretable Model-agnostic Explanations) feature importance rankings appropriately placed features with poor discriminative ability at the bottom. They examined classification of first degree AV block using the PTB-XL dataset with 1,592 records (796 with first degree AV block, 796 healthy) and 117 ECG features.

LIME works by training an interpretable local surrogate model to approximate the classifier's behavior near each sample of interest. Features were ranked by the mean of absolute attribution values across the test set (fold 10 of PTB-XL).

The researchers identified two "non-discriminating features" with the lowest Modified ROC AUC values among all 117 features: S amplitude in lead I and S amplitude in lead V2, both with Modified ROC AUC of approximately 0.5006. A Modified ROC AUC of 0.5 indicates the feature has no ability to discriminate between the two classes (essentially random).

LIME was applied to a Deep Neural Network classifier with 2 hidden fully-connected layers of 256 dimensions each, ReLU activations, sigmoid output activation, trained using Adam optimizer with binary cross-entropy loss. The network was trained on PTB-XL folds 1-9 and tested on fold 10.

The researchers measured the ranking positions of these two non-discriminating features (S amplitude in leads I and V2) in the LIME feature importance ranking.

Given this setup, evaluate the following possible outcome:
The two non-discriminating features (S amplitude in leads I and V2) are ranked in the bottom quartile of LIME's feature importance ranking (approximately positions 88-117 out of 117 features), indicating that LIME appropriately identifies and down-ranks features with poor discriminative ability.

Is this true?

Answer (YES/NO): NO